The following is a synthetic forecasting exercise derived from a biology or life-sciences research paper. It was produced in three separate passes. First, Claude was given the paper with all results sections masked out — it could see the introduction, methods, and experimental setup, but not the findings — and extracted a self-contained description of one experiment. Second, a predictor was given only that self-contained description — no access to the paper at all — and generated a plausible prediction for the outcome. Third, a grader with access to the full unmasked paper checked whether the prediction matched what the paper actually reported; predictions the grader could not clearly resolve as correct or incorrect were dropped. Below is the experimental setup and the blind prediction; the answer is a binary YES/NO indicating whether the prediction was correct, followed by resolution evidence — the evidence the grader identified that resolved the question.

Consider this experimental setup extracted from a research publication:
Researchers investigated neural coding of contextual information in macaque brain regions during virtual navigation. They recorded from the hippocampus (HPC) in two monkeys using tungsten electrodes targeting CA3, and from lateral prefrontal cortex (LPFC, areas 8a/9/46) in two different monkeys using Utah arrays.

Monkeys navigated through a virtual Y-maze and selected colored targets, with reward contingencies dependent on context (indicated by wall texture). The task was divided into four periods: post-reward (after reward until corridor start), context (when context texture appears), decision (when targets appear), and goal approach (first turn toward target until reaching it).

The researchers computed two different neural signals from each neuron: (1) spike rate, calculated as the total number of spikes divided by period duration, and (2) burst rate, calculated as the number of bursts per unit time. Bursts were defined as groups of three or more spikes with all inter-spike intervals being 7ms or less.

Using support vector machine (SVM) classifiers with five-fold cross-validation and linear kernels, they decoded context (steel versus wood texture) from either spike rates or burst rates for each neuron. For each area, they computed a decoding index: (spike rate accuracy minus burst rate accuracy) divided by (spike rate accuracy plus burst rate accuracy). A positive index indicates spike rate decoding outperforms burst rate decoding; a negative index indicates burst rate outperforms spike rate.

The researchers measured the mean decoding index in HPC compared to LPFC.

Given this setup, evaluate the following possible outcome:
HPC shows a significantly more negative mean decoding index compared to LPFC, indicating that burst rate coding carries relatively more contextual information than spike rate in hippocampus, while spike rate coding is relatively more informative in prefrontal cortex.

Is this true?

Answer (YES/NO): NO